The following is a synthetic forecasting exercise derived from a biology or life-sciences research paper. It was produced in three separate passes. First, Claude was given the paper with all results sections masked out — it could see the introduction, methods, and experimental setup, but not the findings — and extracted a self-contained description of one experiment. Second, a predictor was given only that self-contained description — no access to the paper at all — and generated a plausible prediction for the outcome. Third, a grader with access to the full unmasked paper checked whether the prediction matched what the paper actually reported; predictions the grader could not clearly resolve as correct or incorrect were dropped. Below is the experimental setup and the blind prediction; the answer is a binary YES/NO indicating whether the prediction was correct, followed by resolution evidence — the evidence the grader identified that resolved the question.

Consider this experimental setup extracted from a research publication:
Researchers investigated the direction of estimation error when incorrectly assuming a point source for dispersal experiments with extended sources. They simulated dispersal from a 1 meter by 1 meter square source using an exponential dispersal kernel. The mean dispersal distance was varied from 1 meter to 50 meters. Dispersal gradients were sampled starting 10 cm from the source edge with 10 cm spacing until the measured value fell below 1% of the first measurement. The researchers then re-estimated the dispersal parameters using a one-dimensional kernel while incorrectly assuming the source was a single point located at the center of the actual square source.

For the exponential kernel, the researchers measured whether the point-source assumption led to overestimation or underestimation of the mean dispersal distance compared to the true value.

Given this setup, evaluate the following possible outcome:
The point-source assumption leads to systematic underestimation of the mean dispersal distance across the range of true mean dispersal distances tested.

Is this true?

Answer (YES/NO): NO